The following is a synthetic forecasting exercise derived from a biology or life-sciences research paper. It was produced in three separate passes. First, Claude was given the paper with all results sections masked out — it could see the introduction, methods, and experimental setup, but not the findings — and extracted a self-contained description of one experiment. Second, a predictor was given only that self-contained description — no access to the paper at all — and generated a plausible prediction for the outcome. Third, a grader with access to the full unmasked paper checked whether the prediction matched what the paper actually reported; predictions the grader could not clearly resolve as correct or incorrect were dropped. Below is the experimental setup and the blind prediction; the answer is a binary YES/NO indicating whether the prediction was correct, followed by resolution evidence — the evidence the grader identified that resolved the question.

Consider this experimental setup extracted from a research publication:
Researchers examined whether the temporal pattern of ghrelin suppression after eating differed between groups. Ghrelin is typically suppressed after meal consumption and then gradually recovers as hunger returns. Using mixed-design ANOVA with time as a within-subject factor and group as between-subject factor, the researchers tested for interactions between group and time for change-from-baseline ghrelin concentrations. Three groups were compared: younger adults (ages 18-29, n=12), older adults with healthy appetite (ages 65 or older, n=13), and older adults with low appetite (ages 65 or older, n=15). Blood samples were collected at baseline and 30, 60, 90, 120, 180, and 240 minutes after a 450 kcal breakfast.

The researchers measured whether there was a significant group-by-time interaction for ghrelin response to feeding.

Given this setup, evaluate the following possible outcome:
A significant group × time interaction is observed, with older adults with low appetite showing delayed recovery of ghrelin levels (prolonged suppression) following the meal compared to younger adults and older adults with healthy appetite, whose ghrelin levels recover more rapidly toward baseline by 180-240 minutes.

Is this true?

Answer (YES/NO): YES